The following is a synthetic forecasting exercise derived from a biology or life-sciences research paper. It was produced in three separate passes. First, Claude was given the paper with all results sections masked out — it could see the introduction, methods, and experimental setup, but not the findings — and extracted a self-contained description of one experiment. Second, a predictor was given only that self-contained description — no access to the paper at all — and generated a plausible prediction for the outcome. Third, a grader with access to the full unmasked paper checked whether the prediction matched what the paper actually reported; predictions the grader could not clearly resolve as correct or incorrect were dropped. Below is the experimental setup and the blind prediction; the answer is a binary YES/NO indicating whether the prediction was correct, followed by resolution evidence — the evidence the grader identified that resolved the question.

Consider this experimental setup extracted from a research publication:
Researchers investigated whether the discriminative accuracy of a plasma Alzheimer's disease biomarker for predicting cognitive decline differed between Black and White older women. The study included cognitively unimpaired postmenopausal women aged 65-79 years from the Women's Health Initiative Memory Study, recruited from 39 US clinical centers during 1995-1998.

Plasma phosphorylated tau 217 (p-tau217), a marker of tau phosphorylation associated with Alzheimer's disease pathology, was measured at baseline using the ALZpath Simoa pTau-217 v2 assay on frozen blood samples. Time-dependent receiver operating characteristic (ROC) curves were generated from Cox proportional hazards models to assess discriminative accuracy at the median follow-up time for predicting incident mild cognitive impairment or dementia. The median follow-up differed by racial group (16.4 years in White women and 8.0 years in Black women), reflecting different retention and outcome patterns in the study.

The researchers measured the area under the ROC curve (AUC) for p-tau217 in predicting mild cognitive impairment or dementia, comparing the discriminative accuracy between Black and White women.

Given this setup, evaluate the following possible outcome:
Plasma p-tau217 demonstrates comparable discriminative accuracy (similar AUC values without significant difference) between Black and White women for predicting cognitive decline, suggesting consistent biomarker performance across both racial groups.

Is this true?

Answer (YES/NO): NO